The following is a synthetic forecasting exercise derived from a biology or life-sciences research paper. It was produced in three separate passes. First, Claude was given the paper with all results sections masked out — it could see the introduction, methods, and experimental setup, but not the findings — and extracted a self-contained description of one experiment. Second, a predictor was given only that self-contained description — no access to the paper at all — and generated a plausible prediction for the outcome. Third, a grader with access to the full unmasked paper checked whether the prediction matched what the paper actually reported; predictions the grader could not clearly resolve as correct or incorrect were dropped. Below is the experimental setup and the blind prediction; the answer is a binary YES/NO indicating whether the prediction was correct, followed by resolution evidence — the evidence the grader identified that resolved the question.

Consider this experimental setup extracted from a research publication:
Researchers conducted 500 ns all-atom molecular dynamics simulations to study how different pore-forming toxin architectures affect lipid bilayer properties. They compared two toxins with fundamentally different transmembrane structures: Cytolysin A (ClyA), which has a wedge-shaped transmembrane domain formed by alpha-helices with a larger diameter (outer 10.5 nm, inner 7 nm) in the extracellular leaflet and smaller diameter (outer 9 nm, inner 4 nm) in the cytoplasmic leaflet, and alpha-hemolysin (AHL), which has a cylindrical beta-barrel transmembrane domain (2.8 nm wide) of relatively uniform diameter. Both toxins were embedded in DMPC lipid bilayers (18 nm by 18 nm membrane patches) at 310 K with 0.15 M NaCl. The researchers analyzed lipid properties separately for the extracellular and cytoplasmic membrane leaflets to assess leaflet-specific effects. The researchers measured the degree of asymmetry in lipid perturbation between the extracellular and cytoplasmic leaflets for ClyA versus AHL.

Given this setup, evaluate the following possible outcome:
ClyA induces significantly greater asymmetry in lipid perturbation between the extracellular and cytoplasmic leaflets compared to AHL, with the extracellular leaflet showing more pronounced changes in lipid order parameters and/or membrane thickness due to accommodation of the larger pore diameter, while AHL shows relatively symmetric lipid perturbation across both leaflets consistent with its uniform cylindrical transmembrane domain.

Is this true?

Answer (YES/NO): NO